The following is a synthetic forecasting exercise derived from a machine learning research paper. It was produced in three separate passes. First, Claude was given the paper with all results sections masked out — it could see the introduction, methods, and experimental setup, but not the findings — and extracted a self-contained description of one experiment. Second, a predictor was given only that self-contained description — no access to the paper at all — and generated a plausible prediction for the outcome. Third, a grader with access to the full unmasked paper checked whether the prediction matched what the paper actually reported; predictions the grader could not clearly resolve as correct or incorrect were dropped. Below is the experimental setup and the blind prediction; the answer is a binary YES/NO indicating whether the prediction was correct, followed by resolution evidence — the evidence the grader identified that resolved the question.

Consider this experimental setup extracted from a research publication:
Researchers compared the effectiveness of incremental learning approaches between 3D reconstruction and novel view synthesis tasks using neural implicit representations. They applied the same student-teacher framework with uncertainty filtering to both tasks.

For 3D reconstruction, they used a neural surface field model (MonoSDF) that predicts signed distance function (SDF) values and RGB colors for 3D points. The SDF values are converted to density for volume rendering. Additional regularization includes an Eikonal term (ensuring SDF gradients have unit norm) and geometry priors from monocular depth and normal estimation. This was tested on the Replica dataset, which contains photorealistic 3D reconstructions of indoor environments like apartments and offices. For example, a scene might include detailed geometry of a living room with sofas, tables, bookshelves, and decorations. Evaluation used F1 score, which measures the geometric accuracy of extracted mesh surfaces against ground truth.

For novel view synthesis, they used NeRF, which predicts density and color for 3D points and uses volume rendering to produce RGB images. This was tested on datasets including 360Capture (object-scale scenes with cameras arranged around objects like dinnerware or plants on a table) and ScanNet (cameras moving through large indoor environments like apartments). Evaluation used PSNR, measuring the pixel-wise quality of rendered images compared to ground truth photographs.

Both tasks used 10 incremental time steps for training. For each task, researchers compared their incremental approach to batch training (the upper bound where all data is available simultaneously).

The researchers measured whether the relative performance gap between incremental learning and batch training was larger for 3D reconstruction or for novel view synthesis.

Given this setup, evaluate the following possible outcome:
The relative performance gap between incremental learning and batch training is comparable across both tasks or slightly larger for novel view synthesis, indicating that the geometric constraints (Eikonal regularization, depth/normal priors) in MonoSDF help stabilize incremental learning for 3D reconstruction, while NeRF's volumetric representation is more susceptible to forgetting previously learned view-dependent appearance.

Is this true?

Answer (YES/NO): YES